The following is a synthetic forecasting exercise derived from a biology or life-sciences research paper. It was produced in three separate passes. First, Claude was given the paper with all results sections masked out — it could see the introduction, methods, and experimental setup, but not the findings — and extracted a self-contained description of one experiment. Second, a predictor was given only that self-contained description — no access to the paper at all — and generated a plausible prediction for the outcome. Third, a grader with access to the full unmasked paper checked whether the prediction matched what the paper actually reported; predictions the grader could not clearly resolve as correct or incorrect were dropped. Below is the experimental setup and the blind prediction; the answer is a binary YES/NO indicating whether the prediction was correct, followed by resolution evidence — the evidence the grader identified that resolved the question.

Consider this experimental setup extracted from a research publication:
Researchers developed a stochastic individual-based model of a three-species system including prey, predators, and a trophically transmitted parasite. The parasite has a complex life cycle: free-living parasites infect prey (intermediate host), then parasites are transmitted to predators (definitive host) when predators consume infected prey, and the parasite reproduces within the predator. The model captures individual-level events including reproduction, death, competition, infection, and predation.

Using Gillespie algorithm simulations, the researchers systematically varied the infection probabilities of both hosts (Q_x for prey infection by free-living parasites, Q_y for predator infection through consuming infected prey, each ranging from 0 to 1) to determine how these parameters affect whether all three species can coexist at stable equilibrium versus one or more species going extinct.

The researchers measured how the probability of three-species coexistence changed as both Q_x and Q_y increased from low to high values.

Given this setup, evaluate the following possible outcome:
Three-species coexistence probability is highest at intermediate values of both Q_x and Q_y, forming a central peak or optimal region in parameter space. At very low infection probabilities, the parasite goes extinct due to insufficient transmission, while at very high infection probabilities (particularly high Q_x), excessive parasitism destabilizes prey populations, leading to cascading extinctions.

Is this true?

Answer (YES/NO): NO